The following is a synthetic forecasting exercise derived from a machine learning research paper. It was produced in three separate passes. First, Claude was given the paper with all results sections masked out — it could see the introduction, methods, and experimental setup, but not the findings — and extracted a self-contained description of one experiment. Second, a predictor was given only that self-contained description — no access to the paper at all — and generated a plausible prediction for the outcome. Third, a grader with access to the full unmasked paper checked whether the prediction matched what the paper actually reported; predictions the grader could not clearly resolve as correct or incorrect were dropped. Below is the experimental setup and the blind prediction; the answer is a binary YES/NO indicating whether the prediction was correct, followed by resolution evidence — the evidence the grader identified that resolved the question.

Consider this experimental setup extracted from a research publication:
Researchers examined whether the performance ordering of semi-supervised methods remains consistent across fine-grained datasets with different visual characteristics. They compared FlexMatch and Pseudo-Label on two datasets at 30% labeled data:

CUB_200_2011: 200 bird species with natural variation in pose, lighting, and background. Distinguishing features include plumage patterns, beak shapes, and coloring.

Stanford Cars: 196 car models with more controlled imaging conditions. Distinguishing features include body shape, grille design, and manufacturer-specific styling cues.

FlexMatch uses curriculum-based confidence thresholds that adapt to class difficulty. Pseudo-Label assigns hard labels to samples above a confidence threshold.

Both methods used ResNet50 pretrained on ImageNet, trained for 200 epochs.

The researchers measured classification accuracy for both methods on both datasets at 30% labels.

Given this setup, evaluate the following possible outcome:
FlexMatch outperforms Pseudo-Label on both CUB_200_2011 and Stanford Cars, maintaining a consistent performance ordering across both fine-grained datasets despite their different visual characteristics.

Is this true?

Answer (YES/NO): NO